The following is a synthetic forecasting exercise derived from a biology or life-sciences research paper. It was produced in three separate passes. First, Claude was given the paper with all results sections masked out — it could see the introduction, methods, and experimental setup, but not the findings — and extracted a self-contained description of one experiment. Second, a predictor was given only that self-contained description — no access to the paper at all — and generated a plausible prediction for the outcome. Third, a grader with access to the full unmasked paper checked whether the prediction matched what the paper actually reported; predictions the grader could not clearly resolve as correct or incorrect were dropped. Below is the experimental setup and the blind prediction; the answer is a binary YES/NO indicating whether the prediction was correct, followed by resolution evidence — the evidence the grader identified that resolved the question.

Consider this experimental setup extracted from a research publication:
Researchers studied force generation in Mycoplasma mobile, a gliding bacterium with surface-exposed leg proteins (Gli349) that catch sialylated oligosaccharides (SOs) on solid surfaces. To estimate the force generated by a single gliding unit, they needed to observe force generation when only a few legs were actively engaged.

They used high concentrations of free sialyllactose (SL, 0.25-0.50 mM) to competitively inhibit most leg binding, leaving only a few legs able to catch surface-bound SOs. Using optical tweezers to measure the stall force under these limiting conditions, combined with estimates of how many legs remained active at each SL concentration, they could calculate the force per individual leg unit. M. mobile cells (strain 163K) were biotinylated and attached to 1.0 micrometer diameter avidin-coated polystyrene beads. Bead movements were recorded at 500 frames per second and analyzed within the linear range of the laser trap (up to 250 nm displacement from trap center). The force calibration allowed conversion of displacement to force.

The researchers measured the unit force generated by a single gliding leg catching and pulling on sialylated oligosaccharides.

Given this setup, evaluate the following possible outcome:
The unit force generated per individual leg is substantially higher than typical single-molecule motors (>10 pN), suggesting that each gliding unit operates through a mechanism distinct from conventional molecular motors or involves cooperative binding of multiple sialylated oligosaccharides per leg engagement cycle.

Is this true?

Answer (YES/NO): NO